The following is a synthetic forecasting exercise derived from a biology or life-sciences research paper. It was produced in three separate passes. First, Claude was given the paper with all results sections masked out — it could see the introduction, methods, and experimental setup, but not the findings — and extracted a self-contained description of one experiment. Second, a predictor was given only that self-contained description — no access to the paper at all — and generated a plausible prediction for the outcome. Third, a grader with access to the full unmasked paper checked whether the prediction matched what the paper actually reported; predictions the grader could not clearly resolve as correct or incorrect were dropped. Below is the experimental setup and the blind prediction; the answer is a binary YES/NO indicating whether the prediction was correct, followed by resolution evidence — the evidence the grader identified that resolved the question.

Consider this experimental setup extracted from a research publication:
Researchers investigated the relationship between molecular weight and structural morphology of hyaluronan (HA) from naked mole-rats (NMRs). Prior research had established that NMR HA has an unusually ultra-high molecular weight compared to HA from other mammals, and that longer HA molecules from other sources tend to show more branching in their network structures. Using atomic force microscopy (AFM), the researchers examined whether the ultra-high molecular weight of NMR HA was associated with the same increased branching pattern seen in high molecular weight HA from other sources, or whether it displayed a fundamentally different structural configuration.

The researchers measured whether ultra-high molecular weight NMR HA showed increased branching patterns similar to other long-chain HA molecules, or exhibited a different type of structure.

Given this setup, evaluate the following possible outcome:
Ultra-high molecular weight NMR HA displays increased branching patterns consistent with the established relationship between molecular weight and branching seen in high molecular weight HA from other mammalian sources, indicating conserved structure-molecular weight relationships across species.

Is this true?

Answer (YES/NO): NO